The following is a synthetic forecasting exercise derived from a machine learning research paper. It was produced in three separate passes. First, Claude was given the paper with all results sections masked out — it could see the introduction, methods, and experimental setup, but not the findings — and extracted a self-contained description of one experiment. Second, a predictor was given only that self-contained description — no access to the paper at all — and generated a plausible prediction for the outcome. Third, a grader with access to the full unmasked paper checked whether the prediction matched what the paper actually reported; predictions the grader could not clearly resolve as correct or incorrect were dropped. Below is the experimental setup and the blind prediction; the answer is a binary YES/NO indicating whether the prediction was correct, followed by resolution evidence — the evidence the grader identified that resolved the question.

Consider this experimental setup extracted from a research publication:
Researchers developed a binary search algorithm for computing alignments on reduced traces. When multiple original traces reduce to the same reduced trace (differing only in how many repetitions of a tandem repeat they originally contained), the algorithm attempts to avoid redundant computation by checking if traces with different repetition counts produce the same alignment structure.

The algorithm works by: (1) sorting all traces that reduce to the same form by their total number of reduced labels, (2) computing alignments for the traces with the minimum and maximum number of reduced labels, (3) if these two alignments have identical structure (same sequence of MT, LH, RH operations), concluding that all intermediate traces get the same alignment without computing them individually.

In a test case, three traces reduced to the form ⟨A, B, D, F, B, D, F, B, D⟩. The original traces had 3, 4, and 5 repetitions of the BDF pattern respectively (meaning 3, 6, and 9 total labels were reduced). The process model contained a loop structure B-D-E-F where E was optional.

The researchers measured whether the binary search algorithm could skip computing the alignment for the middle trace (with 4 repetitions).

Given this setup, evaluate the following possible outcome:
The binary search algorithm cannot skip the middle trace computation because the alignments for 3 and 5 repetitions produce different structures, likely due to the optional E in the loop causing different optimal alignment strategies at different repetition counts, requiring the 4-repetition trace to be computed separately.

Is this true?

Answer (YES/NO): NO